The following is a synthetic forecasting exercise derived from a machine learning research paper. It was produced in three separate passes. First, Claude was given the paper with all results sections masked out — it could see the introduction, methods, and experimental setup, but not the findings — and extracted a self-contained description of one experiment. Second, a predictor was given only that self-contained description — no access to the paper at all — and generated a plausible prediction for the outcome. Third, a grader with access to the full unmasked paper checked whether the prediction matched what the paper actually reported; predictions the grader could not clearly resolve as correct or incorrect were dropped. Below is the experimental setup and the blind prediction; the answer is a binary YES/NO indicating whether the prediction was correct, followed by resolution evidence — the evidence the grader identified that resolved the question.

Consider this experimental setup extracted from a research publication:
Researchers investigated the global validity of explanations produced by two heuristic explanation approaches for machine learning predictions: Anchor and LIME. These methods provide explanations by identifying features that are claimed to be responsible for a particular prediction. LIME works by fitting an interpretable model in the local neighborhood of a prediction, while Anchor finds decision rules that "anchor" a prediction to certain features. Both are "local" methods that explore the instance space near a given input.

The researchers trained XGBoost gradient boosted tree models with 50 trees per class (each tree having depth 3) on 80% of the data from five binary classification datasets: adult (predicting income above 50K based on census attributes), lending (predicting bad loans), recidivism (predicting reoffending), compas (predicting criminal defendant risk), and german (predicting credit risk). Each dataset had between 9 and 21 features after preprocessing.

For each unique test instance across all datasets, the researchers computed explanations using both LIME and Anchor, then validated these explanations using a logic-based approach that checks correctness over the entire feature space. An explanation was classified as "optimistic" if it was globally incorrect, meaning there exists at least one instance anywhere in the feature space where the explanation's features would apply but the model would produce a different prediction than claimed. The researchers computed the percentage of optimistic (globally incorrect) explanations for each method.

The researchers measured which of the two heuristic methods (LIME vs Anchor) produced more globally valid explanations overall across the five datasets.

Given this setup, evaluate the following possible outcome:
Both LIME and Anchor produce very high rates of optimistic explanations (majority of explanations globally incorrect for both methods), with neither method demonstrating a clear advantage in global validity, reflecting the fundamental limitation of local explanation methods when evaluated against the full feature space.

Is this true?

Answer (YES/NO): YES